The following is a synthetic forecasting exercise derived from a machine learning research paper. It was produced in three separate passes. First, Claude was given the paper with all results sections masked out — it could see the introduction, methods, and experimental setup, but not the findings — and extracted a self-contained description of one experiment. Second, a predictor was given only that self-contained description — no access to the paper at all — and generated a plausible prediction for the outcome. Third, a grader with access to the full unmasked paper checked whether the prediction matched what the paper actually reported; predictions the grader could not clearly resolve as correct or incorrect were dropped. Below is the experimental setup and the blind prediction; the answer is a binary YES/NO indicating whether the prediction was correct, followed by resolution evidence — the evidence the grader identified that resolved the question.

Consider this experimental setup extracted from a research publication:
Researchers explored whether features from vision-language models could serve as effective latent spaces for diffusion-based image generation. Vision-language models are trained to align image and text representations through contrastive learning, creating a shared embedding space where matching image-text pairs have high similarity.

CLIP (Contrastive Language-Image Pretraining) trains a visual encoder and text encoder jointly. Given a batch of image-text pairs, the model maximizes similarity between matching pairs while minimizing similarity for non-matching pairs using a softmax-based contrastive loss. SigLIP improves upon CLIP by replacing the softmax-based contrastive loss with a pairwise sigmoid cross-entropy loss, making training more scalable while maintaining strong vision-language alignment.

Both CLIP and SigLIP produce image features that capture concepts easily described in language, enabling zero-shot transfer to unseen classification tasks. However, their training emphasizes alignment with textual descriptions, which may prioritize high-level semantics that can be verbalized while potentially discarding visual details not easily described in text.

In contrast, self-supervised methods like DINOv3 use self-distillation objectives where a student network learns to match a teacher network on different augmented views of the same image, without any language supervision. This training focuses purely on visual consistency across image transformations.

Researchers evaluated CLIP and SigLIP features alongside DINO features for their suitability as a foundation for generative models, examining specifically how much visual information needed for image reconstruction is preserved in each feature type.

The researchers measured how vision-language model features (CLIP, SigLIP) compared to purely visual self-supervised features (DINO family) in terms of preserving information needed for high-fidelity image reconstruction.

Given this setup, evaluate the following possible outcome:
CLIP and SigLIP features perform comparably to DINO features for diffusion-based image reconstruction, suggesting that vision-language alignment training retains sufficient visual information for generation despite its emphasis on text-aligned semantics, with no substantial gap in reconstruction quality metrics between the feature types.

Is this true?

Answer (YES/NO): NO